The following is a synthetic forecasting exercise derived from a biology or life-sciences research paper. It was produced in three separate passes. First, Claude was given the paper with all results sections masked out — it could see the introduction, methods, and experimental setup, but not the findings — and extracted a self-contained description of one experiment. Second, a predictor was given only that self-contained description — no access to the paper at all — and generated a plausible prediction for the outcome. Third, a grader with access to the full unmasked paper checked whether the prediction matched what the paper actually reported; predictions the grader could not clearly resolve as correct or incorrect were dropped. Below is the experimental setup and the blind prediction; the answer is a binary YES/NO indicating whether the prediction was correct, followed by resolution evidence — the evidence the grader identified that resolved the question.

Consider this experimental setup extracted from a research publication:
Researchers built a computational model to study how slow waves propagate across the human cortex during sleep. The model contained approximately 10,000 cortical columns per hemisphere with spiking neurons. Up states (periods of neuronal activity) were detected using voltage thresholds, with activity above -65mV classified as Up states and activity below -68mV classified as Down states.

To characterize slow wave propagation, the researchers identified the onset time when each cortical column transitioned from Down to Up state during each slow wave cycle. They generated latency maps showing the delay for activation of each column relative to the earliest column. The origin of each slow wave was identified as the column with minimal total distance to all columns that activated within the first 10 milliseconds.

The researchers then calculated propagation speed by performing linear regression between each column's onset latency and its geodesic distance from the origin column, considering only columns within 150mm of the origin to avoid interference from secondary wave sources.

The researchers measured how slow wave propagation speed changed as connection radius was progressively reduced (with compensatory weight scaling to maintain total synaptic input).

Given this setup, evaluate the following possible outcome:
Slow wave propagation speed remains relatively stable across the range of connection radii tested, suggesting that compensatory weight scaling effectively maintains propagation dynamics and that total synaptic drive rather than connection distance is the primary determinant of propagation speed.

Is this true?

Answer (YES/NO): NO